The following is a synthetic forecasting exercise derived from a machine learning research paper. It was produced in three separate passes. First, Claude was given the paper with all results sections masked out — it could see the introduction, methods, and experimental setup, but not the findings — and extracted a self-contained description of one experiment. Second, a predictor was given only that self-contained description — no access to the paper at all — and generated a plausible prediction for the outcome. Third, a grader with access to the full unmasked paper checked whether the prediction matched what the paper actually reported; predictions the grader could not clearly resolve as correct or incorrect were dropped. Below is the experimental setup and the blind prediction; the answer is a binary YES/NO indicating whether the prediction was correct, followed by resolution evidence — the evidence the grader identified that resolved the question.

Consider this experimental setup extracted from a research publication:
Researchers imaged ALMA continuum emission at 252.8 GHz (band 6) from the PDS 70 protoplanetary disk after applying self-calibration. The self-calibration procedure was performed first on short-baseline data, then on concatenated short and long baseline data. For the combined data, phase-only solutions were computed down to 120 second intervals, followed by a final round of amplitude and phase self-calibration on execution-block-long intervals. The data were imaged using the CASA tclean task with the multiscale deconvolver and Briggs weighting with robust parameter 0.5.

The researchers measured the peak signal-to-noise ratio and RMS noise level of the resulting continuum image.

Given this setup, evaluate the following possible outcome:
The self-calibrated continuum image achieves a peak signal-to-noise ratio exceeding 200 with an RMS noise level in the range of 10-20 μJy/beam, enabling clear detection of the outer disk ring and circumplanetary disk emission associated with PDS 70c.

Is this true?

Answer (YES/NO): NO